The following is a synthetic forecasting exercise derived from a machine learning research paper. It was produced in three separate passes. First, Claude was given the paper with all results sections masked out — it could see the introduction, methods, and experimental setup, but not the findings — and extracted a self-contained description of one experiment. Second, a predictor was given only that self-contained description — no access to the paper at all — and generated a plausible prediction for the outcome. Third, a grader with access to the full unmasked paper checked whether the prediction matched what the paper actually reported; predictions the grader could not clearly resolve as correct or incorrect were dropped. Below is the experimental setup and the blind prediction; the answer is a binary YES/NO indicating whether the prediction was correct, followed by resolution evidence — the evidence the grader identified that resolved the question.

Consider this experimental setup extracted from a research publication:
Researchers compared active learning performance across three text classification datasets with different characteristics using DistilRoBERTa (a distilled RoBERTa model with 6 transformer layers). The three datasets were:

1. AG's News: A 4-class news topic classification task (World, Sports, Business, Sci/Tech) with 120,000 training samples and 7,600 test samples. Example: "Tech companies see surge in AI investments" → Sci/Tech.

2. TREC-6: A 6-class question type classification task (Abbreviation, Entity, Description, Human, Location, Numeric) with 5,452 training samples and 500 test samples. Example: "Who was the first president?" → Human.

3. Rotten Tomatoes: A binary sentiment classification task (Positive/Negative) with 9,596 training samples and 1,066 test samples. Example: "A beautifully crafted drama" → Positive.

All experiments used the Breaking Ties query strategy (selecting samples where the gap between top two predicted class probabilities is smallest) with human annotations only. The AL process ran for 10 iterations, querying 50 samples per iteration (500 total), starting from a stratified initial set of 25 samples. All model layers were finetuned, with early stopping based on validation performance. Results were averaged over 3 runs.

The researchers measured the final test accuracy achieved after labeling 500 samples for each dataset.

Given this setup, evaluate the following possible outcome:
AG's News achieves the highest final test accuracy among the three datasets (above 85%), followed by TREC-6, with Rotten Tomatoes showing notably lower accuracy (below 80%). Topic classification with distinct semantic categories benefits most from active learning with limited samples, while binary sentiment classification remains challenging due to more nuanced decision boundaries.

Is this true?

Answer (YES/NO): NO